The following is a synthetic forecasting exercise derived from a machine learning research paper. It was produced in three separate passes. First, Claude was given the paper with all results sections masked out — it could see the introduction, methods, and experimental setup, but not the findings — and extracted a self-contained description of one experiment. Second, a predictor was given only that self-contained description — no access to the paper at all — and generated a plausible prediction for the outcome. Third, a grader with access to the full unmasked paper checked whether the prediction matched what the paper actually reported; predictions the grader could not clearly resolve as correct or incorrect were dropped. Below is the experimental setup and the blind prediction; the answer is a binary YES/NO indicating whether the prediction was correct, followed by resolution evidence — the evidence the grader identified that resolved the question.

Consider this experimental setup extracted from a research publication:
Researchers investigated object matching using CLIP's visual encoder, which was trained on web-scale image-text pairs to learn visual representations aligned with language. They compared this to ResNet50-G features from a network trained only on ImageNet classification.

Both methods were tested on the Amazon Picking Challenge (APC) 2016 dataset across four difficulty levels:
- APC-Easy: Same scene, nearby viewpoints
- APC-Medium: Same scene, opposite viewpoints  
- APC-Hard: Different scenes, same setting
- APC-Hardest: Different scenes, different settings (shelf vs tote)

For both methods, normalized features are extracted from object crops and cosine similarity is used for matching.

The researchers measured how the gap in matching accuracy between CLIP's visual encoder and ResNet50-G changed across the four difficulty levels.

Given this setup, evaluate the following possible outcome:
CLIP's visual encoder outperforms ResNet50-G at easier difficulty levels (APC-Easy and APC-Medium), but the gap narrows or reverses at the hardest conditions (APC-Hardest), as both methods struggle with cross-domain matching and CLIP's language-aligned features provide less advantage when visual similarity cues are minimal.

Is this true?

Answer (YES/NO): NO